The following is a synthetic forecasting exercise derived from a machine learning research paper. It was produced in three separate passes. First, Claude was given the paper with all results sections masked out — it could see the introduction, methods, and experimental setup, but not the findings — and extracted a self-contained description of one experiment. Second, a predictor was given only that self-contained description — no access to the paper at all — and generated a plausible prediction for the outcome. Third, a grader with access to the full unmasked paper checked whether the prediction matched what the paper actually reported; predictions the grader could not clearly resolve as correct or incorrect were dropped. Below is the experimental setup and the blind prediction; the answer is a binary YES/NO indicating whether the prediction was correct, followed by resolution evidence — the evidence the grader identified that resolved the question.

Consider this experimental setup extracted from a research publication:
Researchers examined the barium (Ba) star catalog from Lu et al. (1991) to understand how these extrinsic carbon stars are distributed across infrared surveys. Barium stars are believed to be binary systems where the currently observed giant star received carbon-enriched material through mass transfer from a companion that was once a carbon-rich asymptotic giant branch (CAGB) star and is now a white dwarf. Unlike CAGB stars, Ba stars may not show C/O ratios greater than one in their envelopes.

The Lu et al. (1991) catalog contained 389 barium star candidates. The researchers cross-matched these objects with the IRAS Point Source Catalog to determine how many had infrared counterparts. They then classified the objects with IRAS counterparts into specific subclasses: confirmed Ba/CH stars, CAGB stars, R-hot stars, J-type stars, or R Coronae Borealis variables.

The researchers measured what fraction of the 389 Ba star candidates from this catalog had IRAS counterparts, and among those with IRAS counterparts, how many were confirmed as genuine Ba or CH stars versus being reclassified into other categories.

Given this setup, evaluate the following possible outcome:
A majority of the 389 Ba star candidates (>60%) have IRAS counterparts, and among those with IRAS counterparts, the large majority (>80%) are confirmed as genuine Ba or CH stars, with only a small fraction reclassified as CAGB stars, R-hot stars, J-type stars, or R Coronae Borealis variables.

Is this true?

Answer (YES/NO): NO